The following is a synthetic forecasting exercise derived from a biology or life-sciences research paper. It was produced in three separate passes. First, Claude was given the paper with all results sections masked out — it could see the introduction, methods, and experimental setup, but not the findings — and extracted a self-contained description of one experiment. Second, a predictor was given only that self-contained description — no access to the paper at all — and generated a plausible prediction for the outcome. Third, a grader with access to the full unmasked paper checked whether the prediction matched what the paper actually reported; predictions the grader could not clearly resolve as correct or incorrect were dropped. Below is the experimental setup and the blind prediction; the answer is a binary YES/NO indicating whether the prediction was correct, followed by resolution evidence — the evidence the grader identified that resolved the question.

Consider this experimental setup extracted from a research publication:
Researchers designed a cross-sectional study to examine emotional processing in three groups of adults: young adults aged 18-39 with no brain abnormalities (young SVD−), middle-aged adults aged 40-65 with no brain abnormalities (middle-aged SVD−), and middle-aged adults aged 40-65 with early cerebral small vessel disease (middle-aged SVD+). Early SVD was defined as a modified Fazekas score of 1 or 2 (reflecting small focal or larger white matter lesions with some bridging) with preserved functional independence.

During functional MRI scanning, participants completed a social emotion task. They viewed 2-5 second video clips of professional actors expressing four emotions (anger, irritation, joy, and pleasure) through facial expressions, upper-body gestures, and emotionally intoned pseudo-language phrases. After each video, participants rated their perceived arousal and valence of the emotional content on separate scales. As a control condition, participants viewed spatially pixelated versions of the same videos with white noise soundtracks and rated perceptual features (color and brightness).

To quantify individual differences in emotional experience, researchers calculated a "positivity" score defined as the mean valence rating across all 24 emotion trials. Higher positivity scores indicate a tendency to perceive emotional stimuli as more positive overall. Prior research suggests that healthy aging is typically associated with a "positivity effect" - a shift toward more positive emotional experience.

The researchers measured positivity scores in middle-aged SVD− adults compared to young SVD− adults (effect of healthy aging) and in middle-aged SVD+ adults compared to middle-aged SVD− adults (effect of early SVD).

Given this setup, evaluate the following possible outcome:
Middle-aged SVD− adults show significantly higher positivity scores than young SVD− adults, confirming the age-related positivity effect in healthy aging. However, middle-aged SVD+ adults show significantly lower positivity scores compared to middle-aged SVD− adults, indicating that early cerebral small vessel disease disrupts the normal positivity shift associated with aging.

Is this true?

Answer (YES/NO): YES